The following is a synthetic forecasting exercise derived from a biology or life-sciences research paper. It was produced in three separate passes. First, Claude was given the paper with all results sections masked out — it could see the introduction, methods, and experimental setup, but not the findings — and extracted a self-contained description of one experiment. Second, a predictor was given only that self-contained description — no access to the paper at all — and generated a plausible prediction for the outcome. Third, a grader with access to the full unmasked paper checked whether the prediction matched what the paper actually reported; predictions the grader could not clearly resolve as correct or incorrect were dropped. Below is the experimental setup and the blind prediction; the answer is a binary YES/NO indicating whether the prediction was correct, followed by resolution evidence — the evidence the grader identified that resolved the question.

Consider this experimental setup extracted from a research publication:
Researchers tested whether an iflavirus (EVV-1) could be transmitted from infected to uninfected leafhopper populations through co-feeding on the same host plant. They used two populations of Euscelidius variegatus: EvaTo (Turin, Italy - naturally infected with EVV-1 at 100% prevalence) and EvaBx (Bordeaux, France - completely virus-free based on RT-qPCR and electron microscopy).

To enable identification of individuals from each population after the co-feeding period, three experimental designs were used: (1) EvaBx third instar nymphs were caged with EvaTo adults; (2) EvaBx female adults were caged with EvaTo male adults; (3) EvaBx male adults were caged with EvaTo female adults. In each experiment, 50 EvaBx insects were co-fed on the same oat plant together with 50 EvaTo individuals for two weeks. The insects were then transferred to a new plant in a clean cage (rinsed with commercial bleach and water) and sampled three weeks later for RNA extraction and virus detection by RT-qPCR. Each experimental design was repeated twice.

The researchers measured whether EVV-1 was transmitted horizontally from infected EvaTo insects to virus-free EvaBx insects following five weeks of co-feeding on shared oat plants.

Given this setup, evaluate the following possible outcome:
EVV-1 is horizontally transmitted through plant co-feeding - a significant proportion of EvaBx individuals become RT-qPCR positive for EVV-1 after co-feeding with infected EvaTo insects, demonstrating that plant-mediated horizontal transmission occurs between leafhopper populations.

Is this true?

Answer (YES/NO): NO